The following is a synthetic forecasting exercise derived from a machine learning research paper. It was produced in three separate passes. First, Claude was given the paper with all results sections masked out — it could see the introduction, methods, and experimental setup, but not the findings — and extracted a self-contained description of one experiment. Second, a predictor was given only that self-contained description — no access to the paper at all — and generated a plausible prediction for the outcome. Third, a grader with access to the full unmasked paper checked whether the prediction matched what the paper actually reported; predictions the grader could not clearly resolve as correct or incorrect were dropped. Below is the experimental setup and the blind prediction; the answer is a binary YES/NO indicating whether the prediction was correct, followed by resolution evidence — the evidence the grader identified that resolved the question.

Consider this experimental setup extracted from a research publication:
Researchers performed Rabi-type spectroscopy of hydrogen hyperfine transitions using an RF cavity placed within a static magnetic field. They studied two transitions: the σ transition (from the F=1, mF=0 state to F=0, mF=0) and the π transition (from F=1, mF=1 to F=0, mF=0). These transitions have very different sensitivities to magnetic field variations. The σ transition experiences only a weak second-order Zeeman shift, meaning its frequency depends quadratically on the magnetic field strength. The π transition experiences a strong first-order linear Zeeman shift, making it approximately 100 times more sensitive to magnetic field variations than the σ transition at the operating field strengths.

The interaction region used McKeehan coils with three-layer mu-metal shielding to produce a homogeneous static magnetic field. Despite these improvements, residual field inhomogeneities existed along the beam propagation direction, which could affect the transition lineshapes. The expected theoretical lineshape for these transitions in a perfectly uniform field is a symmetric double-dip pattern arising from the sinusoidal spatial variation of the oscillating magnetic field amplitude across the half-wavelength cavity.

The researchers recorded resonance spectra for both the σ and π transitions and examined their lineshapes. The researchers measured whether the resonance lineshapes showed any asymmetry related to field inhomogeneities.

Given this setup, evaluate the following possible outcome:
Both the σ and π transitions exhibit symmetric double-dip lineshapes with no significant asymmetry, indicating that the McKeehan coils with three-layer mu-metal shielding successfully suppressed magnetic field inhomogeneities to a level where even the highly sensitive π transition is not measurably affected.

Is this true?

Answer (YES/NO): NO